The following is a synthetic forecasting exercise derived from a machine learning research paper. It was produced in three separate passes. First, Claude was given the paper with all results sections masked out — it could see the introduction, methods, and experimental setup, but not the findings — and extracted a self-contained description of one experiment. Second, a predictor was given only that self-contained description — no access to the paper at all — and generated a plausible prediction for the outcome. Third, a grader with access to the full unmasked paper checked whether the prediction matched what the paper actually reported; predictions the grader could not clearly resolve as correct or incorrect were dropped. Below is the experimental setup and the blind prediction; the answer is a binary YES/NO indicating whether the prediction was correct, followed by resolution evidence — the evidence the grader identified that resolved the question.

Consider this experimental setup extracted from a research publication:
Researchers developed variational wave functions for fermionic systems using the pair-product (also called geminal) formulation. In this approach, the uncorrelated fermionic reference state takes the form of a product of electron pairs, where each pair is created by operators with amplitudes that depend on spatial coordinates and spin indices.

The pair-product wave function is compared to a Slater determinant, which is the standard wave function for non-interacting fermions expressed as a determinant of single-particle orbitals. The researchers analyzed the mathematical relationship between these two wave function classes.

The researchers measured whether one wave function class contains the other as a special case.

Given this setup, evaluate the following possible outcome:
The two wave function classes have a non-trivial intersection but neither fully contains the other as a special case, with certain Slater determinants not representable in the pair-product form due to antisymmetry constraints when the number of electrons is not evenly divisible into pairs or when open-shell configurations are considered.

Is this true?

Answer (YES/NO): NO